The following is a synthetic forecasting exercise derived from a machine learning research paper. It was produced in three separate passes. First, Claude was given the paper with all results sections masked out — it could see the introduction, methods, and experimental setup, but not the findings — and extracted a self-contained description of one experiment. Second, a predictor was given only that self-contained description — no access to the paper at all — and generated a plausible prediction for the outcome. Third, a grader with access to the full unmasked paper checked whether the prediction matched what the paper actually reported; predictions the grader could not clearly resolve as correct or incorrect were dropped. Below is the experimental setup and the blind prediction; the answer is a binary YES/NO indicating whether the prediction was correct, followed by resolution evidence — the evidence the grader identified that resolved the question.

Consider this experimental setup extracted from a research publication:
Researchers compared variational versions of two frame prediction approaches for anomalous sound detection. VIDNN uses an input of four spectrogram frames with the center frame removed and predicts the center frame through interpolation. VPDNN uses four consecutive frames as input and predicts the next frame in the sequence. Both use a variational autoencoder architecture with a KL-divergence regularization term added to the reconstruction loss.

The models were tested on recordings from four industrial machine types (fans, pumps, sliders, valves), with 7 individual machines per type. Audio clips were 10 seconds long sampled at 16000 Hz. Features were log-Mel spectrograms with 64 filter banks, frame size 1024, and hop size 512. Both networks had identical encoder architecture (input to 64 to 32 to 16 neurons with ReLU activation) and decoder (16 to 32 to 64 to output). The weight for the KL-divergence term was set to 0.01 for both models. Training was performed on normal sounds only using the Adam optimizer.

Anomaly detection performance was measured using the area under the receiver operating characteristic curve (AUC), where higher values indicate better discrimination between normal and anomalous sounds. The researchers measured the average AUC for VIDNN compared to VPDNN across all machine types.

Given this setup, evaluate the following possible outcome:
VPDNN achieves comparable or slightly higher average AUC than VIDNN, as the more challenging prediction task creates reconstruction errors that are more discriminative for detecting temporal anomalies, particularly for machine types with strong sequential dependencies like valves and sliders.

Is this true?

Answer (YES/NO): NO